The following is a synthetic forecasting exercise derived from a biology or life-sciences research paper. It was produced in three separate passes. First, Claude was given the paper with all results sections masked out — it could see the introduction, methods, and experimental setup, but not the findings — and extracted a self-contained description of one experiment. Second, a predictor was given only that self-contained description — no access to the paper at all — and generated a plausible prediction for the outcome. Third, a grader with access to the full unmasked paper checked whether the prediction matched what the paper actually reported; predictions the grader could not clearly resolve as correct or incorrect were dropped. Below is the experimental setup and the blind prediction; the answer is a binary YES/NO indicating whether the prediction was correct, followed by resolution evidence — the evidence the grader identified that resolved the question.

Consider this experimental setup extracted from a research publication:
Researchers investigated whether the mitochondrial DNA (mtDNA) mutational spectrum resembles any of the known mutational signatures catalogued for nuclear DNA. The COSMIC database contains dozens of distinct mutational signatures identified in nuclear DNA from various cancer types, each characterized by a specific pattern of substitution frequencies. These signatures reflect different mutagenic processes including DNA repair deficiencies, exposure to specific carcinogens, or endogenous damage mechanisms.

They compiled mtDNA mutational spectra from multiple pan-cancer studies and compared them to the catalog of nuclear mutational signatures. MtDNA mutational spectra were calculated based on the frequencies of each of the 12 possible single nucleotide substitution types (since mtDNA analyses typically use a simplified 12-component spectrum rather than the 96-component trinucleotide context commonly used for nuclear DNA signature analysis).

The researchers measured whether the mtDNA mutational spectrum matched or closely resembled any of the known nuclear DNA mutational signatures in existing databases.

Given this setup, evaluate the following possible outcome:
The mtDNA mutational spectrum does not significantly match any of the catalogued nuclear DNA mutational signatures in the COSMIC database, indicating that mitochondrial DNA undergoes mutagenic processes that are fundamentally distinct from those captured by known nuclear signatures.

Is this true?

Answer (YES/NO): YES